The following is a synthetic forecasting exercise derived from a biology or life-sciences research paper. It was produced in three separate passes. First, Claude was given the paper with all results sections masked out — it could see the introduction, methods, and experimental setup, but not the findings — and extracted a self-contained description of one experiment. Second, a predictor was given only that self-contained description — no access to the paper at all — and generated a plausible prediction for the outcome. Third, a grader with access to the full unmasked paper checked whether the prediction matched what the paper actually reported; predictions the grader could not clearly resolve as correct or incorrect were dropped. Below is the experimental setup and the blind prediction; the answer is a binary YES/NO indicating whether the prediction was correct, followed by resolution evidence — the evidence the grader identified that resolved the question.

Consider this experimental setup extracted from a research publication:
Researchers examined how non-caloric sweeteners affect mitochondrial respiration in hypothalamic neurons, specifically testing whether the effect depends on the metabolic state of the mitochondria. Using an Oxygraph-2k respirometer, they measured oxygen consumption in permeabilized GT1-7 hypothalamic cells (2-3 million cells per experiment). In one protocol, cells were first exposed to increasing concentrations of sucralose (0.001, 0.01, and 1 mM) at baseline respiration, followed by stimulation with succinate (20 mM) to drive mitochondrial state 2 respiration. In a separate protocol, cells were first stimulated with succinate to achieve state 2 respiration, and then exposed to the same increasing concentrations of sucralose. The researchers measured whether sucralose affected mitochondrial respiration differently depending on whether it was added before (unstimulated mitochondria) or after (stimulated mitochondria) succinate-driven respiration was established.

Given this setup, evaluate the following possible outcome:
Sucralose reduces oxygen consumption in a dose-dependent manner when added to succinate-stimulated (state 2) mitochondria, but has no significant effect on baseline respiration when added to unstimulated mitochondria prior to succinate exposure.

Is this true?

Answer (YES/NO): NO